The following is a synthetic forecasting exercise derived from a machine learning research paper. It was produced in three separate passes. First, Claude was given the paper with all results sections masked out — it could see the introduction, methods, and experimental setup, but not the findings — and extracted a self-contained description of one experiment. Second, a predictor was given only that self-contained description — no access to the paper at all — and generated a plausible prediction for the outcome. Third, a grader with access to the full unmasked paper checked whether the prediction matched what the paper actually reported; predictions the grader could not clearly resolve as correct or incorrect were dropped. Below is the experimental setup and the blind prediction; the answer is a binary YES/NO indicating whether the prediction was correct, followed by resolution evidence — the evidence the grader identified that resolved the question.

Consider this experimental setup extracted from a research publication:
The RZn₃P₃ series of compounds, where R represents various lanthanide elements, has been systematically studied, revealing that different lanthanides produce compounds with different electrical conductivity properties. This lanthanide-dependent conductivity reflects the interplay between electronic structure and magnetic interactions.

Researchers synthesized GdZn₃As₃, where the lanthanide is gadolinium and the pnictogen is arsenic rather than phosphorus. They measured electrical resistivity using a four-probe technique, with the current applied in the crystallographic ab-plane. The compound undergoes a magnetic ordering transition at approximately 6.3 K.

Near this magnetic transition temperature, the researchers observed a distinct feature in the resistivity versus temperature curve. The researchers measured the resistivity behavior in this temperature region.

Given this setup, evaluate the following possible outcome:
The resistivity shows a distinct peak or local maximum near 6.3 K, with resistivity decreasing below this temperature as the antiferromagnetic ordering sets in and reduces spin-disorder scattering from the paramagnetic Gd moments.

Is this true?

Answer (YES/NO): NO